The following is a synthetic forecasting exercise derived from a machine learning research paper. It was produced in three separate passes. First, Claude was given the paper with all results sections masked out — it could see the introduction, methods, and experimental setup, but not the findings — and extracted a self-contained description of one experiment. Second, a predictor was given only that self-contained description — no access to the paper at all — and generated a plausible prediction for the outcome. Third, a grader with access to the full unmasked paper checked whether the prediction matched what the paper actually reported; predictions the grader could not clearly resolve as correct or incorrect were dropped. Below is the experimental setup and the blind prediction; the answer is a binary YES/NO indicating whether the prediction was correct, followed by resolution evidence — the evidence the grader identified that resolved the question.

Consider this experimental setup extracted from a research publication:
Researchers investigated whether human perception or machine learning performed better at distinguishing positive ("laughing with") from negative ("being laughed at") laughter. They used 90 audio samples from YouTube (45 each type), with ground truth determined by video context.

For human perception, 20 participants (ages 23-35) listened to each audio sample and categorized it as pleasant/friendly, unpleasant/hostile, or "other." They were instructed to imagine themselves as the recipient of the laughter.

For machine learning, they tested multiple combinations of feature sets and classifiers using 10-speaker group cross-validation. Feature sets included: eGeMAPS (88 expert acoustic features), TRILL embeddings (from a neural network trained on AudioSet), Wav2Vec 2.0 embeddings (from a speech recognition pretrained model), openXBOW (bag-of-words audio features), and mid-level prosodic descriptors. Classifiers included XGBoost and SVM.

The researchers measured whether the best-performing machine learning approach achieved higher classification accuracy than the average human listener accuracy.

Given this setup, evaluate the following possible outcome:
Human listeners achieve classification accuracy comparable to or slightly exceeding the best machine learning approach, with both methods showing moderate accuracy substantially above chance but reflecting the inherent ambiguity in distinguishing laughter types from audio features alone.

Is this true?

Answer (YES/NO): NO